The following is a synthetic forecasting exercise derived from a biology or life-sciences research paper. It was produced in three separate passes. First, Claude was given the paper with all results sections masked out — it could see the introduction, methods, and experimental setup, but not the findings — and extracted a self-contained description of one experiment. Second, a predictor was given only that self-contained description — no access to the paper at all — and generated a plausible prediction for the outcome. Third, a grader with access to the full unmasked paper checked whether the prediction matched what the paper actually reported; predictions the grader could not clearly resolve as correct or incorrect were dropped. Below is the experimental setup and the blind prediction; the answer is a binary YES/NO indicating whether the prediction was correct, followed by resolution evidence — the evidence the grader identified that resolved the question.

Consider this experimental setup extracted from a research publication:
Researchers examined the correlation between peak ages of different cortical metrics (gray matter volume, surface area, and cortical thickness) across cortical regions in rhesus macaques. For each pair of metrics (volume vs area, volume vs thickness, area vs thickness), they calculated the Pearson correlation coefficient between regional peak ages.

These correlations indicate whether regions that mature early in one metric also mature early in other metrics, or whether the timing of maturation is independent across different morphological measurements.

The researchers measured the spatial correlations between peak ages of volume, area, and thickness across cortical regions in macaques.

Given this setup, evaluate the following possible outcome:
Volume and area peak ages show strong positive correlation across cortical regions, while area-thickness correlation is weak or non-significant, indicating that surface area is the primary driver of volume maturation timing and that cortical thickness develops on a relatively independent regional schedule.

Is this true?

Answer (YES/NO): NO